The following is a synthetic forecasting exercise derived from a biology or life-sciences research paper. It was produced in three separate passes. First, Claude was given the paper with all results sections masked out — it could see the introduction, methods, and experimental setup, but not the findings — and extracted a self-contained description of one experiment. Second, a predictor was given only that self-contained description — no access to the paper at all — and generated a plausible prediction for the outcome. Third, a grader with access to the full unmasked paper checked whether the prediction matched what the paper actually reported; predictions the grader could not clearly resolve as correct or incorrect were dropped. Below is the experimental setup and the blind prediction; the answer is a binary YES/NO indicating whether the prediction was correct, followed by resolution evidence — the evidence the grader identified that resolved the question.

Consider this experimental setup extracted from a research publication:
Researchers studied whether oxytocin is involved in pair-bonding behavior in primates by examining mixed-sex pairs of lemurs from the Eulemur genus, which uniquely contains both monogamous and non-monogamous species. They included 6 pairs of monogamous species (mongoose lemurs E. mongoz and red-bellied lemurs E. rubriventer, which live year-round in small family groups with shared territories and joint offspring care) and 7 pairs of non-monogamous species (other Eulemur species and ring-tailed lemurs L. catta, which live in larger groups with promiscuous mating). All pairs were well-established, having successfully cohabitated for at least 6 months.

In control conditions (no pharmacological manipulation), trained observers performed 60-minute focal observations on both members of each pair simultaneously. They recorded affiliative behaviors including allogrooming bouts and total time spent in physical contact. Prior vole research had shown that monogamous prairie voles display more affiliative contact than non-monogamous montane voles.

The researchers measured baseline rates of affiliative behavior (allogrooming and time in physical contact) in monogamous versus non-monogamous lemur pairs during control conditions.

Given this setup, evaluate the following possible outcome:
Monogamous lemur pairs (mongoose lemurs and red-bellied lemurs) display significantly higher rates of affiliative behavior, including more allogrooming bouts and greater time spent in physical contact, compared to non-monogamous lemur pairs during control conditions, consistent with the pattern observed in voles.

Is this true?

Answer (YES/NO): NO